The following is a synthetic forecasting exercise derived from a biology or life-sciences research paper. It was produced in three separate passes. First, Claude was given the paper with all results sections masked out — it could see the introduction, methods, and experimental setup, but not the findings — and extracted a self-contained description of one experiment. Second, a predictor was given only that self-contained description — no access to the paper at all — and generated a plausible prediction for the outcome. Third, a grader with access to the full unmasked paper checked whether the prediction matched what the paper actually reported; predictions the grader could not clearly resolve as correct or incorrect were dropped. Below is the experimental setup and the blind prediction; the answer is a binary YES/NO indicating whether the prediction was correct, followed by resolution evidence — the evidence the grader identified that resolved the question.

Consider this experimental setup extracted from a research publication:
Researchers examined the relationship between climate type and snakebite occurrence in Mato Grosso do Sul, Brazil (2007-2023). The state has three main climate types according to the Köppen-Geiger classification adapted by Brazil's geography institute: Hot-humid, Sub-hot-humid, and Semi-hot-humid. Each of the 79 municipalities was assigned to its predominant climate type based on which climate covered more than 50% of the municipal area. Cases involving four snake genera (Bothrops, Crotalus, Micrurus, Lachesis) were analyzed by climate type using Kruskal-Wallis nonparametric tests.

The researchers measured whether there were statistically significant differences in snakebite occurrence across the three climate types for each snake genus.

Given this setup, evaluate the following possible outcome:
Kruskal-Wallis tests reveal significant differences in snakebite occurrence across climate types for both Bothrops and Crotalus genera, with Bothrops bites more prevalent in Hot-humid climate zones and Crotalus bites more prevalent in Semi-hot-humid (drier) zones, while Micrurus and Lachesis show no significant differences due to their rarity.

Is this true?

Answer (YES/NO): NO